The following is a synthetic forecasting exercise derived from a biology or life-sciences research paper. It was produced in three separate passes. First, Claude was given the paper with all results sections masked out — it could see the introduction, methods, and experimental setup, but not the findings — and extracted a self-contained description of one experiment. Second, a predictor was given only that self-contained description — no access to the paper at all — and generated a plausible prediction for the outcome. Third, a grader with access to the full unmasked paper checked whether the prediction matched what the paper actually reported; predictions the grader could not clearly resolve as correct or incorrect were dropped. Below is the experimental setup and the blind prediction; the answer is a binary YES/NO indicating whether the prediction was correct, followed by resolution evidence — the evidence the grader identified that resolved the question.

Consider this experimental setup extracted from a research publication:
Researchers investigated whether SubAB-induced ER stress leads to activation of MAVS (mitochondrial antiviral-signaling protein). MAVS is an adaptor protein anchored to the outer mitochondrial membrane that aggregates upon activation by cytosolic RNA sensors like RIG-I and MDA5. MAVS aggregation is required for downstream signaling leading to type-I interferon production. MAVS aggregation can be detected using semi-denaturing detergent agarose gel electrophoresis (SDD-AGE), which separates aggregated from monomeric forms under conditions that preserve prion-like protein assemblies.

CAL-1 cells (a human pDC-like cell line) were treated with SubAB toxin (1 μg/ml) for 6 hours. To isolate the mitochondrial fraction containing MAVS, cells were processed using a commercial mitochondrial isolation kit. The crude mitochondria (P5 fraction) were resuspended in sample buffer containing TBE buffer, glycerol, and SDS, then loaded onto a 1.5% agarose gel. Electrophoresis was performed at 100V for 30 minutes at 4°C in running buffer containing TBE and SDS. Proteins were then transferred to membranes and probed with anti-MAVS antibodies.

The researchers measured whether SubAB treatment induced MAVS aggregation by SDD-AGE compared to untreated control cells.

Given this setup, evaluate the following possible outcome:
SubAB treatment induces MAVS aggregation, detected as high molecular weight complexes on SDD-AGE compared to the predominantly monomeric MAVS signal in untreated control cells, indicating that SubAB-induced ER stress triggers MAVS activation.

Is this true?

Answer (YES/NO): NO